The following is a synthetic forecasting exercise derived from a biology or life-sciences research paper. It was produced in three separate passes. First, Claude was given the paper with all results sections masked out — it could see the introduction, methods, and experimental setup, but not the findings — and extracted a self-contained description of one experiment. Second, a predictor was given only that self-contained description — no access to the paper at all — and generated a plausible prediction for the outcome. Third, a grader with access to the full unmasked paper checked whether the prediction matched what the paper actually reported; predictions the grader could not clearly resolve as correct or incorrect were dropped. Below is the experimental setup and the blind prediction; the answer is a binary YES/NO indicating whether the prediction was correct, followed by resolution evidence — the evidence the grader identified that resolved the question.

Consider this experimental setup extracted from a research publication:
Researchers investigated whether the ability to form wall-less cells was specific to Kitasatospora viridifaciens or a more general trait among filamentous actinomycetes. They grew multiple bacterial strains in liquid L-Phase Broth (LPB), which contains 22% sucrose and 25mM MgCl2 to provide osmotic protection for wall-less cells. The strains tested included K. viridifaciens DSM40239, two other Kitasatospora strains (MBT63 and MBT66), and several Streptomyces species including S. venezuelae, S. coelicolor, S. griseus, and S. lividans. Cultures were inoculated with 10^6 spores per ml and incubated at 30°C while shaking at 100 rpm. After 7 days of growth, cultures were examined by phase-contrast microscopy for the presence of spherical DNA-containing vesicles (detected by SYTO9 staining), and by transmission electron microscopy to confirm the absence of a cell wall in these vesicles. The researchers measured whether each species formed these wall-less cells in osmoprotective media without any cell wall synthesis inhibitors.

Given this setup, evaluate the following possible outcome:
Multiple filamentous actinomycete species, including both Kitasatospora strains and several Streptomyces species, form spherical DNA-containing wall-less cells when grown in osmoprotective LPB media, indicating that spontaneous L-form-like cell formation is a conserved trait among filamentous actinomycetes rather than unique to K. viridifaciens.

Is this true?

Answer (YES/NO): NO